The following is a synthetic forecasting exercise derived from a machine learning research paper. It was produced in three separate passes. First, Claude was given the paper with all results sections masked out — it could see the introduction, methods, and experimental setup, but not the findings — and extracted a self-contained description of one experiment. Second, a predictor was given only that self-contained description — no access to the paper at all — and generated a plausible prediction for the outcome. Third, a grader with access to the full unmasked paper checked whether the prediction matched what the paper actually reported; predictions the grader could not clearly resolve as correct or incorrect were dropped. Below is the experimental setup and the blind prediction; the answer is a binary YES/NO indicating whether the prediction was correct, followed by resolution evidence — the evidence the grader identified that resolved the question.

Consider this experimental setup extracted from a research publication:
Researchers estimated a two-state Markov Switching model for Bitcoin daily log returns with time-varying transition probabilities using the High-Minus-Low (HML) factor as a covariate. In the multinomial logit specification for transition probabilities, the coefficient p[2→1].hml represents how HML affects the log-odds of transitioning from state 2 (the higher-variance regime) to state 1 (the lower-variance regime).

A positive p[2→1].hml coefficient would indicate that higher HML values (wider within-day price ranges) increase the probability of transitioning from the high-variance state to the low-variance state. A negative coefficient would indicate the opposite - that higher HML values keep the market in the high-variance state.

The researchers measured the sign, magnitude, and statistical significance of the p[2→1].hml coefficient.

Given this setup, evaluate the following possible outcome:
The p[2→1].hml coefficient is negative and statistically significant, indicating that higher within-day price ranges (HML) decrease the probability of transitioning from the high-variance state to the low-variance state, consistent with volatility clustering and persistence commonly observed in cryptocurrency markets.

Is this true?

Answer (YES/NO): NO